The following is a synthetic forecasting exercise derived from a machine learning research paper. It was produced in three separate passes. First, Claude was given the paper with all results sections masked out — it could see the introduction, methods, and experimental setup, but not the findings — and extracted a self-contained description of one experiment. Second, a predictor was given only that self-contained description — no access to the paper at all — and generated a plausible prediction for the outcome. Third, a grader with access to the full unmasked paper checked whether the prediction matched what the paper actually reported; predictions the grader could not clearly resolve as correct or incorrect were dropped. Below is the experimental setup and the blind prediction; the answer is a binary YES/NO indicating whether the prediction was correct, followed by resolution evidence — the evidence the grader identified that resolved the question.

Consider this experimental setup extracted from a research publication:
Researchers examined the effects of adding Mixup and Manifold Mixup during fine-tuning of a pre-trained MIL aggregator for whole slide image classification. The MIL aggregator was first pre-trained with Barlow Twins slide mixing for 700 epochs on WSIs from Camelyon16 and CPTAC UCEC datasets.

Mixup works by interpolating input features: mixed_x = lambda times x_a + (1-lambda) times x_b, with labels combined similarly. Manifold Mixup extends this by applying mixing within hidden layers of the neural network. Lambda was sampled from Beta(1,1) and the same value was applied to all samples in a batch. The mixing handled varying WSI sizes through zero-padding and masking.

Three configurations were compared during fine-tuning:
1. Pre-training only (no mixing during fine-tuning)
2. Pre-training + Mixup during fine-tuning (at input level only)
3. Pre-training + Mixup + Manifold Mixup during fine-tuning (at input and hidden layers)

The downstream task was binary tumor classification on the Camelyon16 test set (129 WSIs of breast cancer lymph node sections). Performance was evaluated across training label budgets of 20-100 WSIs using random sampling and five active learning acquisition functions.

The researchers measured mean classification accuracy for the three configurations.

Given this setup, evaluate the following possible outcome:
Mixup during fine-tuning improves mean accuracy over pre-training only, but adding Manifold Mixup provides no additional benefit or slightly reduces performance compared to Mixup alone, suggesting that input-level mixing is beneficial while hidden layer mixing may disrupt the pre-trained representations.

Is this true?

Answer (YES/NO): NO